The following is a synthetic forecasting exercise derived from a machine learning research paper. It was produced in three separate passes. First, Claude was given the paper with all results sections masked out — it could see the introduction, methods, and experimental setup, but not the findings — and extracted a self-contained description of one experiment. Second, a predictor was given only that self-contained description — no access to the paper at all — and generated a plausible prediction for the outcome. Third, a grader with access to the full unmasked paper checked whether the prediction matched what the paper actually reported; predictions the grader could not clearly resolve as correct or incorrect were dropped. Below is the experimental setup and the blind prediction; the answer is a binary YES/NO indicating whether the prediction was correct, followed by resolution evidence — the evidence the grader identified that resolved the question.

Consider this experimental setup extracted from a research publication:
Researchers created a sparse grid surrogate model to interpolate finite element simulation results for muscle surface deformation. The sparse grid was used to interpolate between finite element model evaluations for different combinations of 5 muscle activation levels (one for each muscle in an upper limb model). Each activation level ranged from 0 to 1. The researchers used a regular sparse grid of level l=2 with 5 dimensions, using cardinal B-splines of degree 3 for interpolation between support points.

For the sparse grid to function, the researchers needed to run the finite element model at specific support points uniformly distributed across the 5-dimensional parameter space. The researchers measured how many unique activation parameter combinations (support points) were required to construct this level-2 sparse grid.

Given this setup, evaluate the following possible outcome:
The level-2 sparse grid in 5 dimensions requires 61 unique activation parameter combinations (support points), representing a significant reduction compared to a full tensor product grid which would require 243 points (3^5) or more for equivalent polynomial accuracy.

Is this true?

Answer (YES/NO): NO